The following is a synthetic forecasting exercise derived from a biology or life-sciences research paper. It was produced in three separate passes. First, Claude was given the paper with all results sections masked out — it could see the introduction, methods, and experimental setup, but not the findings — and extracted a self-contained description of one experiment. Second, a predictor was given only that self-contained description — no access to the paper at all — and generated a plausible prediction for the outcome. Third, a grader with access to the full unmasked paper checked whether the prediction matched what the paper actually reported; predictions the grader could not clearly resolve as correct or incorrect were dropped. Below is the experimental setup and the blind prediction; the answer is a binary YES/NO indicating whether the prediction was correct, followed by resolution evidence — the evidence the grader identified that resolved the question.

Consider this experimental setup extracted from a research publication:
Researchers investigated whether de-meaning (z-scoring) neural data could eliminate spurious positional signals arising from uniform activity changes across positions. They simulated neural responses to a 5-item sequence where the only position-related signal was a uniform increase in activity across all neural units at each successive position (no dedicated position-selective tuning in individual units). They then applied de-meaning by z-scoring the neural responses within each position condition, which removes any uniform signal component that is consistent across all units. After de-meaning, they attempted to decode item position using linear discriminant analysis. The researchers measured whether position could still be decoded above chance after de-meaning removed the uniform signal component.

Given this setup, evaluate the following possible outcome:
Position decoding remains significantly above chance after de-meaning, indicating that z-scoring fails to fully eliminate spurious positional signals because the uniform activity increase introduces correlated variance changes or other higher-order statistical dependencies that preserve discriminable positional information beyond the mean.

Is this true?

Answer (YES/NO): NO